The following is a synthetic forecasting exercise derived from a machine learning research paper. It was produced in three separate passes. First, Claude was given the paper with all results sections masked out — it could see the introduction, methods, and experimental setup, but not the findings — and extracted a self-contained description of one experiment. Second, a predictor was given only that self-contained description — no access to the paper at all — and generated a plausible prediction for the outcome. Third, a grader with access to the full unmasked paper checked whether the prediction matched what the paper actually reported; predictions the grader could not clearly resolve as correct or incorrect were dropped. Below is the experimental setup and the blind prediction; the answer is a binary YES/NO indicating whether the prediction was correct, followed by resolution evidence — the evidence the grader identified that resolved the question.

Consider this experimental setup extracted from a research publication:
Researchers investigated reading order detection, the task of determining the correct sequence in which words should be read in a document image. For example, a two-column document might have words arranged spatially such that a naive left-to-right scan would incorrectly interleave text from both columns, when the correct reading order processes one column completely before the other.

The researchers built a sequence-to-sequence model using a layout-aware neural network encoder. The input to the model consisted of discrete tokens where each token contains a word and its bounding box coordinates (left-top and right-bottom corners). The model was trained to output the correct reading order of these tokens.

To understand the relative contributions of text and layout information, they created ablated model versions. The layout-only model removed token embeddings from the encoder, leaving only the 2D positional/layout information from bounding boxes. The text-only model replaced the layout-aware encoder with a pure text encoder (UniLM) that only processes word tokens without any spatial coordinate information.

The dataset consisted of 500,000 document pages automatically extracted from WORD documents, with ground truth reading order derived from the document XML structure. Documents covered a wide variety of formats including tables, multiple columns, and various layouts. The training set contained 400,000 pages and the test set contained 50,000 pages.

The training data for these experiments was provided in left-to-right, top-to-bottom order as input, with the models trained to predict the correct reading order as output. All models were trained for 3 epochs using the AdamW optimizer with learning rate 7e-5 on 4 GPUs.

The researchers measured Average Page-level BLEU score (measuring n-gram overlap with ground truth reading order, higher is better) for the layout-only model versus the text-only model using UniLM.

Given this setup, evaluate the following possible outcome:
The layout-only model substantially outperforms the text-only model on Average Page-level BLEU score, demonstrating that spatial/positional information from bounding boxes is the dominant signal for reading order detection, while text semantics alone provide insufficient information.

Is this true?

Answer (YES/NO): NO